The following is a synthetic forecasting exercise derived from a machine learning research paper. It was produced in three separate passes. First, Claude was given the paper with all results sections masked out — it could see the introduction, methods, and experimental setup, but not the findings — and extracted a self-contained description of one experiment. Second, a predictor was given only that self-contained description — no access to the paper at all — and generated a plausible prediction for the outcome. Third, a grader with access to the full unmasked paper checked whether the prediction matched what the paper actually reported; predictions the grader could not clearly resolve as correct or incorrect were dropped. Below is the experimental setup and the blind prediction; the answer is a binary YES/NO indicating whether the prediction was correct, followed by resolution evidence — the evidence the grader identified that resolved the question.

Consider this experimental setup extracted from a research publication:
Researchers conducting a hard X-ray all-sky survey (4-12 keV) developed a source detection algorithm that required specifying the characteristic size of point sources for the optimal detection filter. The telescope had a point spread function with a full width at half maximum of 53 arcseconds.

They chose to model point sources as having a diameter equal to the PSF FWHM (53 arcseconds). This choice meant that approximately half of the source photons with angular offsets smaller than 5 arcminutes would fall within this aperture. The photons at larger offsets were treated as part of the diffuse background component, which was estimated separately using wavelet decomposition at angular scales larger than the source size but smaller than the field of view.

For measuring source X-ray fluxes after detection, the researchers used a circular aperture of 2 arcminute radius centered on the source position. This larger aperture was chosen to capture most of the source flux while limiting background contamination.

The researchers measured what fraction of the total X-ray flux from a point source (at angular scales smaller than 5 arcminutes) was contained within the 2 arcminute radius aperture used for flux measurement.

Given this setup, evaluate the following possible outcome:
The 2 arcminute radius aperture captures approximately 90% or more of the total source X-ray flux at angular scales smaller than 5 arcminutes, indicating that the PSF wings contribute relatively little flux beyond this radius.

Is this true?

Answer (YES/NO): YES